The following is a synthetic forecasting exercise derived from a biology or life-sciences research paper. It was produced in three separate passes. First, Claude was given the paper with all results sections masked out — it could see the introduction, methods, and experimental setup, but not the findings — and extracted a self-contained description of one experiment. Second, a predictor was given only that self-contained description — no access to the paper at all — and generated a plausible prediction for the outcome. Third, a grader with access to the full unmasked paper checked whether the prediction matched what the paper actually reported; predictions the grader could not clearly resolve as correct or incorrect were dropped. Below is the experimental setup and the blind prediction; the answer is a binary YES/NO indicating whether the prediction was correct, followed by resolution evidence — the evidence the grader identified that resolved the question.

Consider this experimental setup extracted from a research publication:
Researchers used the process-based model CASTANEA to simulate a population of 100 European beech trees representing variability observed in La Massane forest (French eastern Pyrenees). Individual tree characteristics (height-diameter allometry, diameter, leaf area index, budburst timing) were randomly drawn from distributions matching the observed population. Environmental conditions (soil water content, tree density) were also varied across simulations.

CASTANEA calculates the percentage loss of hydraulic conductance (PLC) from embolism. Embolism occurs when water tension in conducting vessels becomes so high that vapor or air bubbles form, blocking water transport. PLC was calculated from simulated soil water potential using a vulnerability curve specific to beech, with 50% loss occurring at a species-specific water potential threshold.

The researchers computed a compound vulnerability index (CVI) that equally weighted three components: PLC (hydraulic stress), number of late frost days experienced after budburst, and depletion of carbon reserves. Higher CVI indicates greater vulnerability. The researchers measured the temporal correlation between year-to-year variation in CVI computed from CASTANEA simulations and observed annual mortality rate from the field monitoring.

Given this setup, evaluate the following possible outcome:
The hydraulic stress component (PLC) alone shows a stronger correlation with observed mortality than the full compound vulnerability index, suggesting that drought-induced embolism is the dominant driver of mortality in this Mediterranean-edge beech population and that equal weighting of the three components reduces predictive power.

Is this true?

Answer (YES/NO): NO